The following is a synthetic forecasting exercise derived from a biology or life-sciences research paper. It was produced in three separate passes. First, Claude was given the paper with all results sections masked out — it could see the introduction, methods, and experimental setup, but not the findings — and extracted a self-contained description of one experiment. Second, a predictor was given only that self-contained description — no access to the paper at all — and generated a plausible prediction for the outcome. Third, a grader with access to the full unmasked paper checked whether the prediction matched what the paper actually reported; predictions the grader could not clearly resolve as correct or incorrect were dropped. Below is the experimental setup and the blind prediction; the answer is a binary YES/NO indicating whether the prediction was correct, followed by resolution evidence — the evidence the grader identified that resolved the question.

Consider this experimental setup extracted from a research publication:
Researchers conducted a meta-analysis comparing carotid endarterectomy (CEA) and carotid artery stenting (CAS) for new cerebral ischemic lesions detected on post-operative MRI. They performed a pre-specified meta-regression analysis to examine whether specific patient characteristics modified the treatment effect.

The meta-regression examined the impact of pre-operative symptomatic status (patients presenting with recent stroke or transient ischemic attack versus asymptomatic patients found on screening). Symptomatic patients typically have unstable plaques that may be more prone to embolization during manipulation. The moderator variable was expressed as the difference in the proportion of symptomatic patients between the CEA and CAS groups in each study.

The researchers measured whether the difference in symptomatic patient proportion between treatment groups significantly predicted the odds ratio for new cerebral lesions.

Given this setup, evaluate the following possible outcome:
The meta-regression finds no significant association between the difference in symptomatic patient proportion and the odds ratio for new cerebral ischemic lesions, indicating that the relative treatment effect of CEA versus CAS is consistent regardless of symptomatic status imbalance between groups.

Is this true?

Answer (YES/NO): YES